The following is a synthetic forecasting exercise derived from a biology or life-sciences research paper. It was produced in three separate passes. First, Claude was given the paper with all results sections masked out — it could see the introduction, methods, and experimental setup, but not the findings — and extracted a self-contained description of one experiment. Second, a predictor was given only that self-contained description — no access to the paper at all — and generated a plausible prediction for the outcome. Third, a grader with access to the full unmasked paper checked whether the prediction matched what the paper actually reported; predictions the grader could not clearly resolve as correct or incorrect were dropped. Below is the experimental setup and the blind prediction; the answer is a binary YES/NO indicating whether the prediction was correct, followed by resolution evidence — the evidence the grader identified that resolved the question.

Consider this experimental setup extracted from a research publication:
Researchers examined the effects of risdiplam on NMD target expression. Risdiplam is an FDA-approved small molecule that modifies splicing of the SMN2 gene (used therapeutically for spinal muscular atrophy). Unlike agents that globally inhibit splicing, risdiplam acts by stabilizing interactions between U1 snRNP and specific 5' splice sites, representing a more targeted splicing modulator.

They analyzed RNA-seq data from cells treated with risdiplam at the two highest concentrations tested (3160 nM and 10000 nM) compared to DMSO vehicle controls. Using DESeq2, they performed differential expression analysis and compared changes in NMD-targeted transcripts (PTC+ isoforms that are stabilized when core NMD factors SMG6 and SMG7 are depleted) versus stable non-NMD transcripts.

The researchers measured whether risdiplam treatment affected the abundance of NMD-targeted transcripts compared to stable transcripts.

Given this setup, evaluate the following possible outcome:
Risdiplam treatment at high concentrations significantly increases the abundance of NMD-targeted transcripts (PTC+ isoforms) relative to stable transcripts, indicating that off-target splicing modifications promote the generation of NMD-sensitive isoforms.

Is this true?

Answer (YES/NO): YES